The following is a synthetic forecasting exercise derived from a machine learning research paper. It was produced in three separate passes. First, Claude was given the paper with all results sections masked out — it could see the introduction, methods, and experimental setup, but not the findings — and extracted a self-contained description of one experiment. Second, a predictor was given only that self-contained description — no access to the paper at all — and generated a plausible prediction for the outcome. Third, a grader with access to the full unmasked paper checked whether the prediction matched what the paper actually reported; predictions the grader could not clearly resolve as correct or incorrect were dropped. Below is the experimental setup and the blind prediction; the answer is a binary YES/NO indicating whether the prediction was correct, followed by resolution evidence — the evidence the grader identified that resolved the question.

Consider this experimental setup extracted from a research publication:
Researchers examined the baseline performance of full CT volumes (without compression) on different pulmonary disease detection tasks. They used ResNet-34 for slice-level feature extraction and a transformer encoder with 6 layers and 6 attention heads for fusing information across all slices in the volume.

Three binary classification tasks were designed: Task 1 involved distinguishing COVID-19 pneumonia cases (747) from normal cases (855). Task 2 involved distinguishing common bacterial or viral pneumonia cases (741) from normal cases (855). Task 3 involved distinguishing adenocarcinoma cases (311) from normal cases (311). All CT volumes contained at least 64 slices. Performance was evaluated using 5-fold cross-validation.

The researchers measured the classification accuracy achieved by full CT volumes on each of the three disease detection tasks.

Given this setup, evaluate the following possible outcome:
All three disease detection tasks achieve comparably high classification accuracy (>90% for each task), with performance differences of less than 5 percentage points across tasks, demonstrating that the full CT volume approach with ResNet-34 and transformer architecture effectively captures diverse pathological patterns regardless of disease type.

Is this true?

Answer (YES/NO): NO